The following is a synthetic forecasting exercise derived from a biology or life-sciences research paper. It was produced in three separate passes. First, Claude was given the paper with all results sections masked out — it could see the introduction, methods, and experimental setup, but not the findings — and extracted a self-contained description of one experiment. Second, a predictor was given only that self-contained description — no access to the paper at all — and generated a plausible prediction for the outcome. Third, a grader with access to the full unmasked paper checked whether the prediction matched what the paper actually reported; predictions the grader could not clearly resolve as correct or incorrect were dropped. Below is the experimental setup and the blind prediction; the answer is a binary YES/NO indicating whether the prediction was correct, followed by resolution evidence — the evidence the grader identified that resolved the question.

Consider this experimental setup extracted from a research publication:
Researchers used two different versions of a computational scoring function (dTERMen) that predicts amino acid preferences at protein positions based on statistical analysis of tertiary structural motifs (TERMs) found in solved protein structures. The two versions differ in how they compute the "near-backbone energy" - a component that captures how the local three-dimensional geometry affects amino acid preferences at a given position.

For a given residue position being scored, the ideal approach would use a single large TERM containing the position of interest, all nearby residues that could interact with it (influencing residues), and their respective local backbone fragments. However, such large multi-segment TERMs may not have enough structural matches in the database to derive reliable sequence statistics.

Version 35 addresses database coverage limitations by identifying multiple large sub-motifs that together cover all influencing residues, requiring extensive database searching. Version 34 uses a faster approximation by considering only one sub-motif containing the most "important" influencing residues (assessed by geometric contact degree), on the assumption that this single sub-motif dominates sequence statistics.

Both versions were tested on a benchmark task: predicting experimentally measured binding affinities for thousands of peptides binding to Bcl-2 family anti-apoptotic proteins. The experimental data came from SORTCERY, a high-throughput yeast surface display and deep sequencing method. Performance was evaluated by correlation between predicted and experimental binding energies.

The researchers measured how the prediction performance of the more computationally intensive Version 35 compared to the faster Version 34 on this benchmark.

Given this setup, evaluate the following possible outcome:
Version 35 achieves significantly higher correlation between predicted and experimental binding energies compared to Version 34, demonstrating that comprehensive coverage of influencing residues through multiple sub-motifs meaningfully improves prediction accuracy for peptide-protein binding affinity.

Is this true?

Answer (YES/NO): NO